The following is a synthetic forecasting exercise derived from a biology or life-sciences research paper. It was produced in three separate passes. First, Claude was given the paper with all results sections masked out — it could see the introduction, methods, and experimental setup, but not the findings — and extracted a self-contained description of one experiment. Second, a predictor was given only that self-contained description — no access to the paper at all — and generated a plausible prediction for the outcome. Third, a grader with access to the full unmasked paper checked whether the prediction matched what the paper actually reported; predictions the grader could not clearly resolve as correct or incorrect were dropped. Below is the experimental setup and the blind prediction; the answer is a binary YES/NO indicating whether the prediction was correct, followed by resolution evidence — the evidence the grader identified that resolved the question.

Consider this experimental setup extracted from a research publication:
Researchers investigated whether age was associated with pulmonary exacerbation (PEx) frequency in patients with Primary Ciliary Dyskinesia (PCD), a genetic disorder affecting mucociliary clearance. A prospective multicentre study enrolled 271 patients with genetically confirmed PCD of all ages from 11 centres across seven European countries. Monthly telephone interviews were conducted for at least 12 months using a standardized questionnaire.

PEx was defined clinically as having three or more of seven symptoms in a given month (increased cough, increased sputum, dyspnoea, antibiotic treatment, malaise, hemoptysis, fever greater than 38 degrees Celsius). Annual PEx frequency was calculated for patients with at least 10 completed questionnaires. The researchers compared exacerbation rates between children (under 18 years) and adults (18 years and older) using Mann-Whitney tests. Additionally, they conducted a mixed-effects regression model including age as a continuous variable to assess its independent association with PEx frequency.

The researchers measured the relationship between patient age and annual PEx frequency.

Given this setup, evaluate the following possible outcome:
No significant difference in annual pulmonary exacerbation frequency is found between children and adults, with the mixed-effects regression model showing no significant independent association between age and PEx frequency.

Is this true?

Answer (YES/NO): NO